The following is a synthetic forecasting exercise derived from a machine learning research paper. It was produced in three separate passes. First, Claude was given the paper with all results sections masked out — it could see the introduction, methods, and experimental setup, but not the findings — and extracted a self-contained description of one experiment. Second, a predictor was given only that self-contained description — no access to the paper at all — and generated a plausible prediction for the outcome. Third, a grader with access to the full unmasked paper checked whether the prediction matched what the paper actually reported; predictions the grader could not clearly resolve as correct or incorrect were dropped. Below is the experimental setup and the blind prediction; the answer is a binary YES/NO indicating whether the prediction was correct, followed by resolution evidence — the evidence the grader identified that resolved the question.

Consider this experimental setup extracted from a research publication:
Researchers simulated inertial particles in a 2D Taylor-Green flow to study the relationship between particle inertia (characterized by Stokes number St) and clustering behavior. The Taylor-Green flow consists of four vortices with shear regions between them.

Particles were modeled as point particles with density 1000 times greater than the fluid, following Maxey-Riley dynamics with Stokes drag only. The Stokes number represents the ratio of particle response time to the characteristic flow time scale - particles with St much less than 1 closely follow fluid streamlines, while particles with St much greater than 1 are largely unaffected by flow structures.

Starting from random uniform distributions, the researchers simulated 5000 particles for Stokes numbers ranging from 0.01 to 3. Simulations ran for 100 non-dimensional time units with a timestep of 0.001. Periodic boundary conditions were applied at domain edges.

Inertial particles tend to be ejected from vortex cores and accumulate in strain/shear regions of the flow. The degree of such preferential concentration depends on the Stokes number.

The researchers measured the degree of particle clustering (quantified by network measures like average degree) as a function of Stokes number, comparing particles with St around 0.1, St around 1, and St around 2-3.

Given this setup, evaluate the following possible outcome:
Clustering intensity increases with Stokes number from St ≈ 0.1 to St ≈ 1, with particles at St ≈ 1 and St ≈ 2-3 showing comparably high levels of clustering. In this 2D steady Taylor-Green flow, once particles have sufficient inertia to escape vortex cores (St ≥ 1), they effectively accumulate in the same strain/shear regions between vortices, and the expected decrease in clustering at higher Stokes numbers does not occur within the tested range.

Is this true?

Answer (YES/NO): NO